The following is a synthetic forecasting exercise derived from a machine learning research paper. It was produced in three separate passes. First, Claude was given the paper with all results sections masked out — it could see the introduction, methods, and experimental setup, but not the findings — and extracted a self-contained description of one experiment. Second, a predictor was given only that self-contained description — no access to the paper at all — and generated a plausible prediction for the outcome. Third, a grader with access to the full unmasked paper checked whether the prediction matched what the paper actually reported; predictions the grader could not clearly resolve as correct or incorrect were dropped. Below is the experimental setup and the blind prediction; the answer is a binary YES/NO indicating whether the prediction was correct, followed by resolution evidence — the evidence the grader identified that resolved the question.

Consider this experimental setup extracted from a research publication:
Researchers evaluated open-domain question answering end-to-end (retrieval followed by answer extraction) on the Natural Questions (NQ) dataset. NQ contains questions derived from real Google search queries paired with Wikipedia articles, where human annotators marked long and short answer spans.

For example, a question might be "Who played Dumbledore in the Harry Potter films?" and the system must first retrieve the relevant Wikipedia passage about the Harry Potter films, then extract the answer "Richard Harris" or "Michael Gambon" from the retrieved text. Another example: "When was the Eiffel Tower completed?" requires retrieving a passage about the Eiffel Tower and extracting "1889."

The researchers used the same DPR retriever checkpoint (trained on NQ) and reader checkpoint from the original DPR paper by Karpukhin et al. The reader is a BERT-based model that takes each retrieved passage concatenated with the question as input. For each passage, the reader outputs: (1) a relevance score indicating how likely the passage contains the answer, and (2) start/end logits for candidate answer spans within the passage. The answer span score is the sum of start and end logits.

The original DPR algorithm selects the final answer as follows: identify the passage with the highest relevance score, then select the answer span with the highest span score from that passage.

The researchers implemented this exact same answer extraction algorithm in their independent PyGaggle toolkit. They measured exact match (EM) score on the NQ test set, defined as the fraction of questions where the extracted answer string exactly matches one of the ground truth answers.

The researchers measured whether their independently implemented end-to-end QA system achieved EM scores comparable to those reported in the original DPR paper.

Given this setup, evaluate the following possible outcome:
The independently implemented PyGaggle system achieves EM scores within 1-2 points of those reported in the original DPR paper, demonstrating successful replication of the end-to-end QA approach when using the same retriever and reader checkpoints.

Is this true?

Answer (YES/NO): YES